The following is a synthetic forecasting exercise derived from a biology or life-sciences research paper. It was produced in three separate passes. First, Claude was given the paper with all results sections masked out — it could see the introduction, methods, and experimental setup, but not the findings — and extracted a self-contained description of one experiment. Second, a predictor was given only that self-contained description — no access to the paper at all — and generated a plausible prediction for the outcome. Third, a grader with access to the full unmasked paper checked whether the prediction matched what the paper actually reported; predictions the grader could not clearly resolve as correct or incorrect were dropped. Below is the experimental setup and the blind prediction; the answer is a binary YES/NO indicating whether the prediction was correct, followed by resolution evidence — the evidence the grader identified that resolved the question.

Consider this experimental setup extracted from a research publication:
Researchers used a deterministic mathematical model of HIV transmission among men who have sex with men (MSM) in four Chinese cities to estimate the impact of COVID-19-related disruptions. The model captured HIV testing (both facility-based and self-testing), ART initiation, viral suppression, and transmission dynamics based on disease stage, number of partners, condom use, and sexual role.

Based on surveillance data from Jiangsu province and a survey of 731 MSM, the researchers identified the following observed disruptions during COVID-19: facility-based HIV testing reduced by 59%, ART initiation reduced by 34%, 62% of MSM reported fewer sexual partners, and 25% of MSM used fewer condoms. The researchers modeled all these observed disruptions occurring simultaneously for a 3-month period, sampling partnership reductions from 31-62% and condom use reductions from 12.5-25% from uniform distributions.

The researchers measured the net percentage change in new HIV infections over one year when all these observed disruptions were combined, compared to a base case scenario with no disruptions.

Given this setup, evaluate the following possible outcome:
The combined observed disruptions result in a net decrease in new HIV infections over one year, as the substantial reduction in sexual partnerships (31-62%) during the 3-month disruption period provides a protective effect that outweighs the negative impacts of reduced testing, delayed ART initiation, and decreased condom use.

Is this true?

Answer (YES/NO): YES